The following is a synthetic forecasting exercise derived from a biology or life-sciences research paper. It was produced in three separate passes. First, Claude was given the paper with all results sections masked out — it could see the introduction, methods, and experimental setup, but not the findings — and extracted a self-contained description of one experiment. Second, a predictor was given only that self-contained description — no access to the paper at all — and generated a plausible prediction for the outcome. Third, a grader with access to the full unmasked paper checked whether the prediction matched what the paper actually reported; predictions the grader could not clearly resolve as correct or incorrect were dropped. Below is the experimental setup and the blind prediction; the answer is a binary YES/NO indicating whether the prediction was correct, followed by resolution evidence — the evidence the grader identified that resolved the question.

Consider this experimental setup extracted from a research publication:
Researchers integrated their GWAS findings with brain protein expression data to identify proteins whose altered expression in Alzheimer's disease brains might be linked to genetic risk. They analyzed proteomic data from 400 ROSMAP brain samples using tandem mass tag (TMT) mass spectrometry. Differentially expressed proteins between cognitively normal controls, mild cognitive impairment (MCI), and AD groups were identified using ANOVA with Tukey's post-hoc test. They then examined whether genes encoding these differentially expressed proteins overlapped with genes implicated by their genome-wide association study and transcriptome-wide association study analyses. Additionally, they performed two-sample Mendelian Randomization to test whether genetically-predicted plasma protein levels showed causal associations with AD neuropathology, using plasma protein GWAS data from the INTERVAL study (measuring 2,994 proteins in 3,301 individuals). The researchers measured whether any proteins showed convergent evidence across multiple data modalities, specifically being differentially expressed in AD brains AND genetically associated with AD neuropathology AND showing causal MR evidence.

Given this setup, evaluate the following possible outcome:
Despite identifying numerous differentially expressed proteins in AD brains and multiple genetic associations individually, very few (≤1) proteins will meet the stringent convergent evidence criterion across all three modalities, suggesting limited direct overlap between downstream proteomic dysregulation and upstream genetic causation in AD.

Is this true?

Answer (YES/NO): NO